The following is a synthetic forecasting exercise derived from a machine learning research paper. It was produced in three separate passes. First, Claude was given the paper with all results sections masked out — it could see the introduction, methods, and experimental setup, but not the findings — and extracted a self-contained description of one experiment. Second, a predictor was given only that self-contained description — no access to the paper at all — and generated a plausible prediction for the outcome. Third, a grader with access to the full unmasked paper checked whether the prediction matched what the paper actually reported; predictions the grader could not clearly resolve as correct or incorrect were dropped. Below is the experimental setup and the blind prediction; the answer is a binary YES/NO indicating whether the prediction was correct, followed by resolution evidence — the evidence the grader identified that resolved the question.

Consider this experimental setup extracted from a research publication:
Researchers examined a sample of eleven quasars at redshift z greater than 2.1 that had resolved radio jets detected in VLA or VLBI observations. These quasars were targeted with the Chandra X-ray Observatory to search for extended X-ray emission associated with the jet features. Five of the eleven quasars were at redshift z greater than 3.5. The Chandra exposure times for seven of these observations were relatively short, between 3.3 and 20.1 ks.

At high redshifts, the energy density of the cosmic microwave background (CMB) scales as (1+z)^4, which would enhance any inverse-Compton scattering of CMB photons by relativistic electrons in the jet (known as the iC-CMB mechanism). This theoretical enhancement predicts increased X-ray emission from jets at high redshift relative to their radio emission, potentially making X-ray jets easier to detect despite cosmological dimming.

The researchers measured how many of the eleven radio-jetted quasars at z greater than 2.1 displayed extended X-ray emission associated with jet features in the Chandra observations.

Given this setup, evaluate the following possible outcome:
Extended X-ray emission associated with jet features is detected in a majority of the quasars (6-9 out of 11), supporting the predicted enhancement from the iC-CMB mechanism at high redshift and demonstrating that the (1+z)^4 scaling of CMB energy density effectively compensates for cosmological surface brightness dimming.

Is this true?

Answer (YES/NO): YES